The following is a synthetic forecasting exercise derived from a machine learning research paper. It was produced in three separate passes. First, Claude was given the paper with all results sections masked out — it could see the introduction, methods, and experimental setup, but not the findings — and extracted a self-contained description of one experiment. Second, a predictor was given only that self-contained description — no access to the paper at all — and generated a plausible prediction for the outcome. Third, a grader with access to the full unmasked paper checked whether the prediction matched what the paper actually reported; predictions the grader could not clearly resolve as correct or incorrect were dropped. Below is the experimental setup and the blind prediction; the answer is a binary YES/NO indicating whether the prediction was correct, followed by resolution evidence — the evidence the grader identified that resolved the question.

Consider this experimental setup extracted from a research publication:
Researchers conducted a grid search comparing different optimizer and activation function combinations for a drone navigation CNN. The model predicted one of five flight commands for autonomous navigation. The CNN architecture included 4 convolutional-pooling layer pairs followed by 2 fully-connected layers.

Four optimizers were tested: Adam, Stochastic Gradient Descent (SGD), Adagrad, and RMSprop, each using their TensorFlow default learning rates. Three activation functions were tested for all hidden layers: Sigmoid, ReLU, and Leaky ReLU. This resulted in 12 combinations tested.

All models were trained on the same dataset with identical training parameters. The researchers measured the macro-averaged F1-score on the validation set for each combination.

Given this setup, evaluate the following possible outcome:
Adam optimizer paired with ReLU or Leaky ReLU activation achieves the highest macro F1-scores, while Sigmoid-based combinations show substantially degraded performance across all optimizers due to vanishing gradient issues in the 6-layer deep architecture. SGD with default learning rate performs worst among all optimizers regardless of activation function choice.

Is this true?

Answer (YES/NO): NO